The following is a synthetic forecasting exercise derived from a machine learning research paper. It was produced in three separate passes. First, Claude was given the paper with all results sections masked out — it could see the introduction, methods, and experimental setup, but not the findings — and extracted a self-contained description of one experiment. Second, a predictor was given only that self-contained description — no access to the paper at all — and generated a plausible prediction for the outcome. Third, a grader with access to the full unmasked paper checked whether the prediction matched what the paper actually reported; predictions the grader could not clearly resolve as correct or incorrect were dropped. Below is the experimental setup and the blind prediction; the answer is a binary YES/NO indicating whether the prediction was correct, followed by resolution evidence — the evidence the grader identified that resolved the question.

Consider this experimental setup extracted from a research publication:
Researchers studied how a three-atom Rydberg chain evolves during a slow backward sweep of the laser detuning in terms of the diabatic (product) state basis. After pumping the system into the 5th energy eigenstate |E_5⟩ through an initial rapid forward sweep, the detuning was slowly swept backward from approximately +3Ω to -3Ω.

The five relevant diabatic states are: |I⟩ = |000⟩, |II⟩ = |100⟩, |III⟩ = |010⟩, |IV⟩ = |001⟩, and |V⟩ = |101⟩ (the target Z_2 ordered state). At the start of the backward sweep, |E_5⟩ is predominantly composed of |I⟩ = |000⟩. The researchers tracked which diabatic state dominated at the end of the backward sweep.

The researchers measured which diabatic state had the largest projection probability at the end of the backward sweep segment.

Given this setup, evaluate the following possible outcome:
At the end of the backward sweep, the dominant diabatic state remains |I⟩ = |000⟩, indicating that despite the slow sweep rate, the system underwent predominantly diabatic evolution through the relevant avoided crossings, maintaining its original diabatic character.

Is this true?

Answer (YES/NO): NO